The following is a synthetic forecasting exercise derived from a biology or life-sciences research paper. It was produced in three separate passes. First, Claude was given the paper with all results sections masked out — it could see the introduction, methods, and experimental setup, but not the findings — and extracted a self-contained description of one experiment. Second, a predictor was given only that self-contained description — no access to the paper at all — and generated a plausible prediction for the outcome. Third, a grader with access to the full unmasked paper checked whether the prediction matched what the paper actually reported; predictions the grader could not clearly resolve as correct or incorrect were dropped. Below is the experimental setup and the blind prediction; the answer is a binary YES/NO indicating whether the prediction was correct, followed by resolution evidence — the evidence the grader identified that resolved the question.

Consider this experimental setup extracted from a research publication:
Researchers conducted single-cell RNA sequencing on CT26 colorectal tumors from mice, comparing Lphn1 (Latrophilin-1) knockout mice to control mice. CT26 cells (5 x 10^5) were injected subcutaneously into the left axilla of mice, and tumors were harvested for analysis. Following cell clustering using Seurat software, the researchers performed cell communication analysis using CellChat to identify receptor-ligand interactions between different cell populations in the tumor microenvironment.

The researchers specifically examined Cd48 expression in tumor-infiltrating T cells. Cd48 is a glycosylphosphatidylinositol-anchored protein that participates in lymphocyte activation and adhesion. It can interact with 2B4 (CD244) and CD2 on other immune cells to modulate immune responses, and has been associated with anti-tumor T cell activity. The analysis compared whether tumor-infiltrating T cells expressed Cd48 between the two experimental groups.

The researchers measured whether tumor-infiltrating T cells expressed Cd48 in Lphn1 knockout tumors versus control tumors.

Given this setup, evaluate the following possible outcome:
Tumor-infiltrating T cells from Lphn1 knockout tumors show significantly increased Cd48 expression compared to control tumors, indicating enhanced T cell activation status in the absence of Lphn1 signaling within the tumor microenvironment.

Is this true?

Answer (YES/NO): YES